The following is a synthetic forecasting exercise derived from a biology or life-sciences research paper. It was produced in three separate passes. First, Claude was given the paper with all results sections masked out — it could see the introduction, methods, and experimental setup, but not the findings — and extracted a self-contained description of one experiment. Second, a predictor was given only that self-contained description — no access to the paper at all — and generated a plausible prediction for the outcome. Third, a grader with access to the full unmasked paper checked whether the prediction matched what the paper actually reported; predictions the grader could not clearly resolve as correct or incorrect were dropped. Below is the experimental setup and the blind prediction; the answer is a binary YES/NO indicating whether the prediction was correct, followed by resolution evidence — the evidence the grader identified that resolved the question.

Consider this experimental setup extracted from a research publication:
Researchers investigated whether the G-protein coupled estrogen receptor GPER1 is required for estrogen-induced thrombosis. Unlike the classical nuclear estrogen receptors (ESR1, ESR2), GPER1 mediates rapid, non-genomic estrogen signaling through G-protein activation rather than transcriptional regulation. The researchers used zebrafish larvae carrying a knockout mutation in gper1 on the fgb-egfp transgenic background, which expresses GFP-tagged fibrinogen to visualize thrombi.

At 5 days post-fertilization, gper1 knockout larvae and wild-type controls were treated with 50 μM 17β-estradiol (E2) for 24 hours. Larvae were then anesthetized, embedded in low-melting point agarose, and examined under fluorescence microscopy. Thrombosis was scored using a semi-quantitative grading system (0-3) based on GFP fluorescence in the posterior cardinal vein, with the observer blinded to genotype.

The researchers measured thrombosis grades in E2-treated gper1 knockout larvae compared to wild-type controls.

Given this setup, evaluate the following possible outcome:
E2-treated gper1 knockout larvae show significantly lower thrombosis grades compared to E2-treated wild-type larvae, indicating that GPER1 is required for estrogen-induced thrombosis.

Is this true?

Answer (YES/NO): NO